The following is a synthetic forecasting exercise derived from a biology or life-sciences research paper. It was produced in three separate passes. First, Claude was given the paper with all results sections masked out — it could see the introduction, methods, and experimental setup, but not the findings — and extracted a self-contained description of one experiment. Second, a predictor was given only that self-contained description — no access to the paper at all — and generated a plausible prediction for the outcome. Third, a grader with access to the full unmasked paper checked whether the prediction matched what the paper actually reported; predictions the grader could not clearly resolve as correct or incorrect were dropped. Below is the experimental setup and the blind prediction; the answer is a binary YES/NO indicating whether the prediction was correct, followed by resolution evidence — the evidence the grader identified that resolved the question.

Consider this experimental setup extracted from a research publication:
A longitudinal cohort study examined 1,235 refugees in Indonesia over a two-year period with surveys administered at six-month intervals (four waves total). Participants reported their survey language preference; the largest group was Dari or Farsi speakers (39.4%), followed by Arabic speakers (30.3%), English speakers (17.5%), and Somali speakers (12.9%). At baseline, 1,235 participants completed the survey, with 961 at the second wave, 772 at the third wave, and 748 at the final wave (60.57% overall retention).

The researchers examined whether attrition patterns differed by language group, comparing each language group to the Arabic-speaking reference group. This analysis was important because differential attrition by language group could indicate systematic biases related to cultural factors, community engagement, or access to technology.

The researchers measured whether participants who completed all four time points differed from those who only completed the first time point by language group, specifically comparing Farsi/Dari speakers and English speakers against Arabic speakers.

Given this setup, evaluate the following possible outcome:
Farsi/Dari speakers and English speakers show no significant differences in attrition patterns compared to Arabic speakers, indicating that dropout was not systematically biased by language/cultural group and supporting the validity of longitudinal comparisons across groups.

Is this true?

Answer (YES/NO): NO